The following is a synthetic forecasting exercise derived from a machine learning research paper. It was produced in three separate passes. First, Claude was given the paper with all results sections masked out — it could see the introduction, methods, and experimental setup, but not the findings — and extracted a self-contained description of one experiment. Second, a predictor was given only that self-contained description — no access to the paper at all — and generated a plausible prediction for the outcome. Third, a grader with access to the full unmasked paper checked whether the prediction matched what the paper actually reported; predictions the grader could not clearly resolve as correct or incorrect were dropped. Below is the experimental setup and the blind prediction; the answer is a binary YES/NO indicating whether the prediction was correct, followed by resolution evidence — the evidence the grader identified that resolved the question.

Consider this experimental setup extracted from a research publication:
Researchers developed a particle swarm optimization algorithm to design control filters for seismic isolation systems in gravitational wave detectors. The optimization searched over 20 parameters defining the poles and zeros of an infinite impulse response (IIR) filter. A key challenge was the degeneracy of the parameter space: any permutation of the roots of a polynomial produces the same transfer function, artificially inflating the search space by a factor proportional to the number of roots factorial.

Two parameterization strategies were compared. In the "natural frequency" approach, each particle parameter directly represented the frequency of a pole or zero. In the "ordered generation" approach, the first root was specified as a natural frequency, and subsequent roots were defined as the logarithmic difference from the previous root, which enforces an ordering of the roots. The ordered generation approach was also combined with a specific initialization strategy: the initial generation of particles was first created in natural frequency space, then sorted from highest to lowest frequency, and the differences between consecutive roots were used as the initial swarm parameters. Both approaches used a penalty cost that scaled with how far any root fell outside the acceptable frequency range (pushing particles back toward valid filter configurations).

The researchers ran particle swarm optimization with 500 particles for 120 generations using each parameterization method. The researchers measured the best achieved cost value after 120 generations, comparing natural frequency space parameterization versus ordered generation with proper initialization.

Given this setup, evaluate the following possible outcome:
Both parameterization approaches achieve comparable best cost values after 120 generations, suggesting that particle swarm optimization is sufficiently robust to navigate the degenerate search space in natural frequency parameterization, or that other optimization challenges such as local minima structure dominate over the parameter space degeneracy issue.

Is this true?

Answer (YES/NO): NO